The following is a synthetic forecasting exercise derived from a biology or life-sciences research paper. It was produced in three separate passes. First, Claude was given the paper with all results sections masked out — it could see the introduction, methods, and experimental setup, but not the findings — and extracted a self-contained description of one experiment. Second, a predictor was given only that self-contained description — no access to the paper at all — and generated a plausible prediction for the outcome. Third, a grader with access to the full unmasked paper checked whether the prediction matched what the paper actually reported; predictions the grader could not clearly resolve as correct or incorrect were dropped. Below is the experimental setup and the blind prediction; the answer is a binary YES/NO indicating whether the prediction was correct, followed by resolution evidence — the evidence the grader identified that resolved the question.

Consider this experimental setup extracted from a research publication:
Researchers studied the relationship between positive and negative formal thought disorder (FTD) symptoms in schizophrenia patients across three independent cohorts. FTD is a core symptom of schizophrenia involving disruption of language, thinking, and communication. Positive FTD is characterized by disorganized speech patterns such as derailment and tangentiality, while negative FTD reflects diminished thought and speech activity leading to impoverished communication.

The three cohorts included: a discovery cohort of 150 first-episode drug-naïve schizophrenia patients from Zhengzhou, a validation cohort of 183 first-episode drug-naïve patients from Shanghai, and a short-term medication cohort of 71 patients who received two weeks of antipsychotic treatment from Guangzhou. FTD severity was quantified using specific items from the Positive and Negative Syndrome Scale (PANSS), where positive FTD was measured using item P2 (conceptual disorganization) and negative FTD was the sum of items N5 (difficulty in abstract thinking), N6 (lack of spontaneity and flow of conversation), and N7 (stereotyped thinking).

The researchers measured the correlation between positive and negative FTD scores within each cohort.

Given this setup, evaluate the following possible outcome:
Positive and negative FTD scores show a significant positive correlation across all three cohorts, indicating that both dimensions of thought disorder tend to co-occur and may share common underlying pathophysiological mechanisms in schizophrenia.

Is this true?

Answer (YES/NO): NO